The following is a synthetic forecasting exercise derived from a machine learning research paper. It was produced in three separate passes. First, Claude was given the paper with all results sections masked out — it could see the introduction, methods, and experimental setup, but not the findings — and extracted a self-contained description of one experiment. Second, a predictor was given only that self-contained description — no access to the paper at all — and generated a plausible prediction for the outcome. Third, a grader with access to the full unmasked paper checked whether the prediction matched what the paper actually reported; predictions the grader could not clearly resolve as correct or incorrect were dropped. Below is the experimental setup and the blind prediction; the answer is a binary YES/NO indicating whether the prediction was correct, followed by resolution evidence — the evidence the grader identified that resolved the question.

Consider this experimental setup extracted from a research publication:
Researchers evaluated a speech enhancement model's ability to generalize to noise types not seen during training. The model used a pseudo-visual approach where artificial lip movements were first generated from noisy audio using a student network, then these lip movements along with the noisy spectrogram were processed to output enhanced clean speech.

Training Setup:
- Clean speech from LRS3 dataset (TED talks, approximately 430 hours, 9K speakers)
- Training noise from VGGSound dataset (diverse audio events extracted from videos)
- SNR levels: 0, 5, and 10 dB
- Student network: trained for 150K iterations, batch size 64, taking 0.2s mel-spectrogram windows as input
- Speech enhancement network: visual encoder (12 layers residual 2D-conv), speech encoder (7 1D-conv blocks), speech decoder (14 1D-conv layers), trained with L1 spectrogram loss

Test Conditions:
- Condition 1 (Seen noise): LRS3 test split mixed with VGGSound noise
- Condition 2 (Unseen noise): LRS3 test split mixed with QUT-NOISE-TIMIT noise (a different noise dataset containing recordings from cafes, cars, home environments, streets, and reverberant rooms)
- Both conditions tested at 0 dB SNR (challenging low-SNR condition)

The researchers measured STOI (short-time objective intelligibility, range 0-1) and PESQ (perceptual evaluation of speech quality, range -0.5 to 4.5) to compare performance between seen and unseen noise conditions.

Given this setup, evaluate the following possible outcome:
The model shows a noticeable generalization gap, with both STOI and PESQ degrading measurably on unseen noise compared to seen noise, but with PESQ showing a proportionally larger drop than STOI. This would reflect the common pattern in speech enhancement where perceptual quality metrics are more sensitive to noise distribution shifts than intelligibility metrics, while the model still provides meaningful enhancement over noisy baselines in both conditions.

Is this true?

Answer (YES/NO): NO